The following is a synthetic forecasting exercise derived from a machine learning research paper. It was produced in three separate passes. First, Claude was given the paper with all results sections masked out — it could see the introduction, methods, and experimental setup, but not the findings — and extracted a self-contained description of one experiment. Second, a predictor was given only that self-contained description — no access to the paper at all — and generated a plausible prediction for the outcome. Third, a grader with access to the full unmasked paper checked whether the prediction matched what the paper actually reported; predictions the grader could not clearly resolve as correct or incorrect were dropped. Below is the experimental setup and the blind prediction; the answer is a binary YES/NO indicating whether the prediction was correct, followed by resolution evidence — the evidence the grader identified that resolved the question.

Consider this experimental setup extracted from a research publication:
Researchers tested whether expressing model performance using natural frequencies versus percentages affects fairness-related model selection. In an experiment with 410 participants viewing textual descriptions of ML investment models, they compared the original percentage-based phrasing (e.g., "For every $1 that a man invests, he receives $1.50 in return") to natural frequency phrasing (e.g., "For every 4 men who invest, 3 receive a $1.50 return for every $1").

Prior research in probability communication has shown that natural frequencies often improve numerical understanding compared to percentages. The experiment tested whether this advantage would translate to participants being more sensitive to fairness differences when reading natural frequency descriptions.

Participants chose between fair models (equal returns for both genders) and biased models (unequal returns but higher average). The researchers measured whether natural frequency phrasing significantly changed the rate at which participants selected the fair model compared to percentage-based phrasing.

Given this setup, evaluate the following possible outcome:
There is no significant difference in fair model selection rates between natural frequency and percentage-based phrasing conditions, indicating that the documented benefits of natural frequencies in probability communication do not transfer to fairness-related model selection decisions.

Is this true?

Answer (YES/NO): YES